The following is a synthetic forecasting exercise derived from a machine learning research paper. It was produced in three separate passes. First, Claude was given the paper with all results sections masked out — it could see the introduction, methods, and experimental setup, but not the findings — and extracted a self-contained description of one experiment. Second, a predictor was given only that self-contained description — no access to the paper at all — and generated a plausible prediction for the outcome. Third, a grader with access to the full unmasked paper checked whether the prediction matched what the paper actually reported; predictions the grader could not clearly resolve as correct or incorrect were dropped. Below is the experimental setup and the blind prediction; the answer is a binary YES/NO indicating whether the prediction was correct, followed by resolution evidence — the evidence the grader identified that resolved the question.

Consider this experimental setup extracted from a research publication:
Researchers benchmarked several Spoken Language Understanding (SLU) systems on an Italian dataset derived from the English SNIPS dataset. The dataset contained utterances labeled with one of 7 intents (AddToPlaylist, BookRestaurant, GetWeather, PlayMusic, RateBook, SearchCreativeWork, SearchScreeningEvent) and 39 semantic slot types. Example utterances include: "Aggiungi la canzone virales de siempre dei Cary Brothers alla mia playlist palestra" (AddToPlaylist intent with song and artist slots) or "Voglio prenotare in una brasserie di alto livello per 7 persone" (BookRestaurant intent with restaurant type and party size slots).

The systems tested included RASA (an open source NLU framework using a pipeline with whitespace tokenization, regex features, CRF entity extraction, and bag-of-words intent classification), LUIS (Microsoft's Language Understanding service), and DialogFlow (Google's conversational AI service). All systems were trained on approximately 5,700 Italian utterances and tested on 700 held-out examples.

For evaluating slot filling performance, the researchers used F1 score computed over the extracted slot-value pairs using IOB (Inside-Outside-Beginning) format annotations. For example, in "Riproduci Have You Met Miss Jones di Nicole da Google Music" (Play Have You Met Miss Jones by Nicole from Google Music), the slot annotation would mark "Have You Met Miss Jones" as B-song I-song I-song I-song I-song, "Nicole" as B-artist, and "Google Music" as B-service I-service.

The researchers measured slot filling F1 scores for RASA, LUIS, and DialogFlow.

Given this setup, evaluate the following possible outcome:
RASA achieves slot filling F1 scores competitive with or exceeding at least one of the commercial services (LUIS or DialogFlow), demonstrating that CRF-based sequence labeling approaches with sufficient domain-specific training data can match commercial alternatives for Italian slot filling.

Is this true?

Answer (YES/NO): YES